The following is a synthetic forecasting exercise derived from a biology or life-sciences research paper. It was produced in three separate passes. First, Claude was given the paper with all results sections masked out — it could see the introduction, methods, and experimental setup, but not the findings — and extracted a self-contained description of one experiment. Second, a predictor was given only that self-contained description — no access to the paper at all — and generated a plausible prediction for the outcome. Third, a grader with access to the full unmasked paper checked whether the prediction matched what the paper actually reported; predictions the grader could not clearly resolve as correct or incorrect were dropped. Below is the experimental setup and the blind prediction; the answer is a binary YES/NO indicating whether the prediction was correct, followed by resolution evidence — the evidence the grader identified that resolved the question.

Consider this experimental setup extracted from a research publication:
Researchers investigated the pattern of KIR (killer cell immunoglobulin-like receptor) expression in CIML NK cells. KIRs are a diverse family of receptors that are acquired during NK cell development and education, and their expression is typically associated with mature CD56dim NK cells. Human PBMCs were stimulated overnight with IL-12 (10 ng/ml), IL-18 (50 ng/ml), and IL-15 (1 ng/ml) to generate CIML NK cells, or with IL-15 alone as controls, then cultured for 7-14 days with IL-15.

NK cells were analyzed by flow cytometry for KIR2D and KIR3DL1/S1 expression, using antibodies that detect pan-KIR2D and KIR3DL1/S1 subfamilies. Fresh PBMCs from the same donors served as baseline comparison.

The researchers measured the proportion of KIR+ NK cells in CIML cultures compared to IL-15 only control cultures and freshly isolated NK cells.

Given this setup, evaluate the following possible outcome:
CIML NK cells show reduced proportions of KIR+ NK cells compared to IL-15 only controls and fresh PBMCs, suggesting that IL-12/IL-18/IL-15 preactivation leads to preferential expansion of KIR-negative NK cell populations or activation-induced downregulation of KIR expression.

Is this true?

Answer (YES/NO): NO